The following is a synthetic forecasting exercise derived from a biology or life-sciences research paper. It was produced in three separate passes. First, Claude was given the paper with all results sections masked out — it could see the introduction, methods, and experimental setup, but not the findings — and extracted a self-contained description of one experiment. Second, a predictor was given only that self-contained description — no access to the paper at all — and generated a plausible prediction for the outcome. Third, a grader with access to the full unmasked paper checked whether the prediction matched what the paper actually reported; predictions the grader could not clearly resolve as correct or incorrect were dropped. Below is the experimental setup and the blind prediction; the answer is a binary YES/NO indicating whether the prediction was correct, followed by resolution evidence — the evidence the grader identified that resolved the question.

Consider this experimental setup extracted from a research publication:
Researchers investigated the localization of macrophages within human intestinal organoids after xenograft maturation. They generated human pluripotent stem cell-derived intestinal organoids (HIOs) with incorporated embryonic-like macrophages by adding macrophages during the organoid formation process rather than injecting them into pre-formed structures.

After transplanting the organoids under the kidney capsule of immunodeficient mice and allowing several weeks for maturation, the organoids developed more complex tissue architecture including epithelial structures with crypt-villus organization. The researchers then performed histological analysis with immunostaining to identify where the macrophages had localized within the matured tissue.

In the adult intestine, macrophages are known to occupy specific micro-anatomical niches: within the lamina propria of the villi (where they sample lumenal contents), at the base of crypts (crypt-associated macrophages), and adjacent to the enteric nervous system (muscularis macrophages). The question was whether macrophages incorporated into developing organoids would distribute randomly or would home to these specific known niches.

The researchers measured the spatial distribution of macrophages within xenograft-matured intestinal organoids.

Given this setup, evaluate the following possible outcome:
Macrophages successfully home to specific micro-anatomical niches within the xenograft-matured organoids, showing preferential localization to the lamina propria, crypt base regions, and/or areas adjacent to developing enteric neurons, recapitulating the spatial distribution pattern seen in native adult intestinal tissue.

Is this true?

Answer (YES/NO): YES